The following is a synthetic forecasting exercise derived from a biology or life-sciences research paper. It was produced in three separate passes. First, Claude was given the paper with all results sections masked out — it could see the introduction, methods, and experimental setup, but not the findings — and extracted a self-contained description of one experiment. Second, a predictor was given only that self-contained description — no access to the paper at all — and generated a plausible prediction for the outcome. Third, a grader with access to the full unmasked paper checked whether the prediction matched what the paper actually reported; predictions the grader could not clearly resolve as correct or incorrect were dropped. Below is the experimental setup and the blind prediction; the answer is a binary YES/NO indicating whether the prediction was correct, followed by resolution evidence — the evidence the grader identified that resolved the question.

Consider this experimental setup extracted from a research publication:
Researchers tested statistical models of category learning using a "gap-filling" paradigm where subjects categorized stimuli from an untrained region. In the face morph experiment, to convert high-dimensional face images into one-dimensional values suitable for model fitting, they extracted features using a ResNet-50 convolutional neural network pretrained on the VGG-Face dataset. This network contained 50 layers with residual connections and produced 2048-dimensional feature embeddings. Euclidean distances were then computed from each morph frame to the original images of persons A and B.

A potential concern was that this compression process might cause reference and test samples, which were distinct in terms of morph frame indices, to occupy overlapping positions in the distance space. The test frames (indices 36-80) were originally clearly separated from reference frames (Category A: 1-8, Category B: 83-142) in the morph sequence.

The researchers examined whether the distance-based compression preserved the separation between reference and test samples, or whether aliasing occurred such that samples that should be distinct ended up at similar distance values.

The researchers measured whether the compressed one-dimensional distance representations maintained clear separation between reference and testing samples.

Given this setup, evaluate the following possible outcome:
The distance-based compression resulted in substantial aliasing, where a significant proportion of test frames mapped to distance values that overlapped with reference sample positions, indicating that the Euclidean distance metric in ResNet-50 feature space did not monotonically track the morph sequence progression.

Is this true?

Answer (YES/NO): YES